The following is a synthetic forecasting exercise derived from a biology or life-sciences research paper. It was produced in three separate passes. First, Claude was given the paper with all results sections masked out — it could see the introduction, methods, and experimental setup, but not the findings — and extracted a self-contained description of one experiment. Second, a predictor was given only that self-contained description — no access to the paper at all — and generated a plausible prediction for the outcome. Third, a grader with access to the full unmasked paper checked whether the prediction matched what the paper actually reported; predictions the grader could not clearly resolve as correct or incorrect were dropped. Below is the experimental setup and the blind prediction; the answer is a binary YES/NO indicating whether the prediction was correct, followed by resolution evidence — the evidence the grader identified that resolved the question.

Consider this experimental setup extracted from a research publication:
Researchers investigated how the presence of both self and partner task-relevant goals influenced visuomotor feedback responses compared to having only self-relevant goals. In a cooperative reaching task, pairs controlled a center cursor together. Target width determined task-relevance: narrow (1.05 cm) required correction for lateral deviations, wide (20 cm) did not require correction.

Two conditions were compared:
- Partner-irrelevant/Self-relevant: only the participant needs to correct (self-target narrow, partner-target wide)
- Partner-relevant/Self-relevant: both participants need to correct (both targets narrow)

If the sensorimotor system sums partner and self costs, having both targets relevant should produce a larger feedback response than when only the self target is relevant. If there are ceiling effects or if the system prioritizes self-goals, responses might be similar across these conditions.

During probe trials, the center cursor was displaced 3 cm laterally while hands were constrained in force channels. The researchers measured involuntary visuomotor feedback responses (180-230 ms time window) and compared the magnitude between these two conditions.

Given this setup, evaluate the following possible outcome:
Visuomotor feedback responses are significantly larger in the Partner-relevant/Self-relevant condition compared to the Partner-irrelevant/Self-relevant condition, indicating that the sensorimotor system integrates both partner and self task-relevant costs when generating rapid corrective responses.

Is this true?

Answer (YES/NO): NO